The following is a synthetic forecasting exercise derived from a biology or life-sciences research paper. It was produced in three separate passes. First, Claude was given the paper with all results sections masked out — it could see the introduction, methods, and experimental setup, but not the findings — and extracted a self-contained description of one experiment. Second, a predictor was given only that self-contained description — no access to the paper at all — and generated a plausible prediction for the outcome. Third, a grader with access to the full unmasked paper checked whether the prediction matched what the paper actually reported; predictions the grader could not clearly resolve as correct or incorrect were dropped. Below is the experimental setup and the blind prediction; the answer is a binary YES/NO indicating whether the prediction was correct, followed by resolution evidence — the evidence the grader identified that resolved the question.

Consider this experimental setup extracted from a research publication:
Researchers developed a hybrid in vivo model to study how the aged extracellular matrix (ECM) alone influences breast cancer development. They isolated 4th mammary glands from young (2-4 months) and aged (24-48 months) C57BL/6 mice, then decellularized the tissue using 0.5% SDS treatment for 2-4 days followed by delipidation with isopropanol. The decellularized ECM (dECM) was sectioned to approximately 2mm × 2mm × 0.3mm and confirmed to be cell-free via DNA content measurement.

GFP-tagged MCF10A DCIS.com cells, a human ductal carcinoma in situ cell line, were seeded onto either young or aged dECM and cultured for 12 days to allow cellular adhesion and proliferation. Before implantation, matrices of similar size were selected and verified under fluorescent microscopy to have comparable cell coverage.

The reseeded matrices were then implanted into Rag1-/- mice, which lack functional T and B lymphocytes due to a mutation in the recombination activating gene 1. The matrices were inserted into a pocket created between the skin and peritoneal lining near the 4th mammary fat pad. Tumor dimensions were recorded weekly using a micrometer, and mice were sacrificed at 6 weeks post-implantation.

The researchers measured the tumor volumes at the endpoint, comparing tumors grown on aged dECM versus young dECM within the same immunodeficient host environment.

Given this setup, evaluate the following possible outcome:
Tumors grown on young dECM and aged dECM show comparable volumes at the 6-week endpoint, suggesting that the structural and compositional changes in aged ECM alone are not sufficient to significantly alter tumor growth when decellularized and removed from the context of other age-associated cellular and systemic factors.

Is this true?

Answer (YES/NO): NO